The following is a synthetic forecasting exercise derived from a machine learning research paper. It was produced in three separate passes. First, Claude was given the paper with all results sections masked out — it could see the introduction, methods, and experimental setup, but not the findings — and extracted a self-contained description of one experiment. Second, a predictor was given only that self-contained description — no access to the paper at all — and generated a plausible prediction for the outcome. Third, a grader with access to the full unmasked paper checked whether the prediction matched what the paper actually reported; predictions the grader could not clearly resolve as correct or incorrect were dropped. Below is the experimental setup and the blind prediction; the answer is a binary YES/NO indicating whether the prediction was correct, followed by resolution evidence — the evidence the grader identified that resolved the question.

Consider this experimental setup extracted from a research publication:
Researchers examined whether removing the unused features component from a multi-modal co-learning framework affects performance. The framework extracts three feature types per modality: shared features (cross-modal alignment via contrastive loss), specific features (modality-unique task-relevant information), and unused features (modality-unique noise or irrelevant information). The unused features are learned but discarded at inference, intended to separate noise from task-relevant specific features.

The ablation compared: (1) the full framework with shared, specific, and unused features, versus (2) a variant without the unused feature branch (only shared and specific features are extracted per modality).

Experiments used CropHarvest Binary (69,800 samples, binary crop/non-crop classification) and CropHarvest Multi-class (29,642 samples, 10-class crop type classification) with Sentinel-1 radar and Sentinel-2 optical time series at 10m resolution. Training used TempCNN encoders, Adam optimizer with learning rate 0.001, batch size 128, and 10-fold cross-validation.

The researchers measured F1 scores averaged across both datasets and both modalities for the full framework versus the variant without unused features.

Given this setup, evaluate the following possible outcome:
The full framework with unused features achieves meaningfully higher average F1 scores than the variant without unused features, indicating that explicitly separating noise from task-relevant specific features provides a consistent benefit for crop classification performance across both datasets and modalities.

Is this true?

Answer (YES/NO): YES